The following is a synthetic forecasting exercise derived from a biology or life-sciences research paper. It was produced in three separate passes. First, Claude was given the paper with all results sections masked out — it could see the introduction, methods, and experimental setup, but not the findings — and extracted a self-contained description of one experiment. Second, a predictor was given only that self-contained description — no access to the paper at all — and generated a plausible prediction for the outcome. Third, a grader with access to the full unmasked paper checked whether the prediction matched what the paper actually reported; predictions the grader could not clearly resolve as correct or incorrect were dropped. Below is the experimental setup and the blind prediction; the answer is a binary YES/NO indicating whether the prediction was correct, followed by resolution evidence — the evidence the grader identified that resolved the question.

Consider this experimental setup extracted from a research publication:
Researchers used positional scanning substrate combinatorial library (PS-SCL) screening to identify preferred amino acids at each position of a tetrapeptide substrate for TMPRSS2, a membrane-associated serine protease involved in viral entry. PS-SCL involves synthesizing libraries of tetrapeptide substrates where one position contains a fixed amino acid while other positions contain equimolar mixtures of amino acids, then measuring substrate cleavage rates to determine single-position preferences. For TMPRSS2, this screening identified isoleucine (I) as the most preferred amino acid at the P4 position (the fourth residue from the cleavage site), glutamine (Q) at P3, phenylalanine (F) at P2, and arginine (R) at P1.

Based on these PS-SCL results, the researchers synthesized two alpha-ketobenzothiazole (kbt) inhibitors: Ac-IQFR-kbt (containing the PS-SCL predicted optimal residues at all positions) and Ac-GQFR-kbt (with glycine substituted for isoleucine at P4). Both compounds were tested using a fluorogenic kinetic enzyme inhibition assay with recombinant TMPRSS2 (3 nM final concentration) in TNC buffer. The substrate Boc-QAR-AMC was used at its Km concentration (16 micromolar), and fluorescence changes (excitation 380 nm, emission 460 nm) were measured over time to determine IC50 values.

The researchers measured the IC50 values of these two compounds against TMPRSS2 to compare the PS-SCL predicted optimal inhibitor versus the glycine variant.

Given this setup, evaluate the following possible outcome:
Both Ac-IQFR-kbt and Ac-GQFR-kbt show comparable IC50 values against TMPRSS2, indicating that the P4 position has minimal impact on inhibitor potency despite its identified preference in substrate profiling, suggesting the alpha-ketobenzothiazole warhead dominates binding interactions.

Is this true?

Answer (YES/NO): NO